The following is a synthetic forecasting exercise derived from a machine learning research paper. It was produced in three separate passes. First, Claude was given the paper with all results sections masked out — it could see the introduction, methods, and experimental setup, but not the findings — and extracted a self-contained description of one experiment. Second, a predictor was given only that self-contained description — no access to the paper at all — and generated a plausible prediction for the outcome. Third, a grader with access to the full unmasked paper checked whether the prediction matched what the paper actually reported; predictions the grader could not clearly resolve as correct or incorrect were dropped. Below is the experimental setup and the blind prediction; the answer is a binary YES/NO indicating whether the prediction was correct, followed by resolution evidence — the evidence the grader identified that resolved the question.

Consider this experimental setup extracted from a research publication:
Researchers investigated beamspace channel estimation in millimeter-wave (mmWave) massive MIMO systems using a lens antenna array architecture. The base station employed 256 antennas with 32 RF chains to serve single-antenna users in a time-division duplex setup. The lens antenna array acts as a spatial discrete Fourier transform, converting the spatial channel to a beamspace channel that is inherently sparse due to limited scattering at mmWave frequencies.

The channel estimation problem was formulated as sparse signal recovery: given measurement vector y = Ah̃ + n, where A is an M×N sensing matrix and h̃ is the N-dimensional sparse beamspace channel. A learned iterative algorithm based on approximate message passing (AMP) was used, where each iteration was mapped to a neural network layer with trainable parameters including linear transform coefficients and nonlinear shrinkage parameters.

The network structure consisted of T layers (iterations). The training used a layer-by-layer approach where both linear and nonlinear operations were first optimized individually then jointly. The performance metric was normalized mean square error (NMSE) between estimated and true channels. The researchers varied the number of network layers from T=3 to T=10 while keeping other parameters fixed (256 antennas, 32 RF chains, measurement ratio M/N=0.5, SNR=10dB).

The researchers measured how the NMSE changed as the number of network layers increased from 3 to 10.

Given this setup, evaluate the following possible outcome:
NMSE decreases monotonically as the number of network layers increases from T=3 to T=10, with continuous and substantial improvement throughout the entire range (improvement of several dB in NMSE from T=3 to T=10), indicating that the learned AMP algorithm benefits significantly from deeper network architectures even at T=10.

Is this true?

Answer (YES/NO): NO